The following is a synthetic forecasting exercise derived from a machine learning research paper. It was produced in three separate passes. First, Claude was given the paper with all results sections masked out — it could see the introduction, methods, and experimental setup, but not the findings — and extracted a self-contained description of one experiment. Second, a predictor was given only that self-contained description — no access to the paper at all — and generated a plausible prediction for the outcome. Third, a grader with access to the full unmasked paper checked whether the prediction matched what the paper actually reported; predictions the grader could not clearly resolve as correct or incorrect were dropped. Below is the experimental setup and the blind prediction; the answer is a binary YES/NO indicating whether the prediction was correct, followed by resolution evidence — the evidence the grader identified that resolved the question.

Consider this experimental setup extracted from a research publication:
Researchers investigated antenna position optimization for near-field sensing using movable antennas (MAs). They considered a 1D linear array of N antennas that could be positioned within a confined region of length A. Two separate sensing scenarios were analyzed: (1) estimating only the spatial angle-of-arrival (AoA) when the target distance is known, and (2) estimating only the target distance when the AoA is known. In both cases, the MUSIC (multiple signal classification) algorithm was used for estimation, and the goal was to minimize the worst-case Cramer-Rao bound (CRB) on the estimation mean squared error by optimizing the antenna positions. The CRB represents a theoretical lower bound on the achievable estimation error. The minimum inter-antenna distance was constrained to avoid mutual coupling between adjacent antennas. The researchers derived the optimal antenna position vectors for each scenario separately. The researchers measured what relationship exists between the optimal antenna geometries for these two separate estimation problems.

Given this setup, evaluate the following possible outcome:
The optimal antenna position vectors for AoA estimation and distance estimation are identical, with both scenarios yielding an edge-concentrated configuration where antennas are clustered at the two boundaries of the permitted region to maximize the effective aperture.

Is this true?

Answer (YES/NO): YES